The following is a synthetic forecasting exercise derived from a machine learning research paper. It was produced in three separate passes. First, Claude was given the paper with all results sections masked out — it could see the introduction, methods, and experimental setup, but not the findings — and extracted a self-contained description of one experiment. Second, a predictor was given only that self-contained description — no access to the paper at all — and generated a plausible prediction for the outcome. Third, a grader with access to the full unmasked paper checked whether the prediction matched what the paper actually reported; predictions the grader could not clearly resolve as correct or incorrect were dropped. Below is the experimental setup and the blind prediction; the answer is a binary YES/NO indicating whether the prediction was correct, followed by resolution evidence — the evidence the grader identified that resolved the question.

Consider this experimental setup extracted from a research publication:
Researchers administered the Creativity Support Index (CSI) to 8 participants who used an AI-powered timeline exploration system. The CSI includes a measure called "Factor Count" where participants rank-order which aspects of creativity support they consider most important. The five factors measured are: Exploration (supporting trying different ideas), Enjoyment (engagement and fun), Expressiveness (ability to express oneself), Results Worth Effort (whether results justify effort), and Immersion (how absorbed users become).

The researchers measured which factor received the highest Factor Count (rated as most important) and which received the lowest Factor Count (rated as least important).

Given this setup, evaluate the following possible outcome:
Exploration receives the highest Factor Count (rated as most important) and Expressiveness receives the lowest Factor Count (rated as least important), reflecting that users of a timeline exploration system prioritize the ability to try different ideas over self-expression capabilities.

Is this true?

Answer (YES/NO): NO